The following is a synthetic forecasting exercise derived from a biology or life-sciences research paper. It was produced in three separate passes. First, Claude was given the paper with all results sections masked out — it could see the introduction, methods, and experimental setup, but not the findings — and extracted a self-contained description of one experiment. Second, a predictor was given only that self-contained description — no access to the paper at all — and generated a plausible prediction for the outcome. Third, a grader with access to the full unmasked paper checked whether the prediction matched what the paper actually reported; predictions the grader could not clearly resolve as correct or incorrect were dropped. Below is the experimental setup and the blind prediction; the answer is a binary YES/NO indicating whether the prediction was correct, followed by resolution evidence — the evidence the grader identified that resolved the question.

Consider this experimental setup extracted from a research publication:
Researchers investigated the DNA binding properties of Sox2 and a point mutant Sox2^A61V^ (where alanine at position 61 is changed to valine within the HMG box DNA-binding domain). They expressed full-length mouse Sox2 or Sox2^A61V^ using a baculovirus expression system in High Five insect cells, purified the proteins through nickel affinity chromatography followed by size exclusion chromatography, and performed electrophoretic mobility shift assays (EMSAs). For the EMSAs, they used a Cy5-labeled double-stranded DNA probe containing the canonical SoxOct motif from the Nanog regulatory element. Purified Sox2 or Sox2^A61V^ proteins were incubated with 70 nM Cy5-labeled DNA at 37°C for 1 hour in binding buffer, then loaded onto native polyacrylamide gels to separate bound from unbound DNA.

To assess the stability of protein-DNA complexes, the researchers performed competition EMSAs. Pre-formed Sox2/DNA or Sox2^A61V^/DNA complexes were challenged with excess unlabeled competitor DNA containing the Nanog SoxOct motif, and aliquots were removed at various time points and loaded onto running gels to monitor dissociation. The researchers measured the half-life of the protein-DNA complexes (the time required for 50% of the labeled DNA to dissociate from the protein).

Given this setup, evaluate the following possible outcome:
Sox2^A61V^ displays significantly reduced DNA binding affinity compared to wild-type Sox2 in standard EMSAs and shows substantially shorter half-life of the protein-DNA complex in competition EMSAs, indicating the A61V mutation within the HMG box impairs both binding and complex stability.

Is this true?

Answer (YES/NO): NO